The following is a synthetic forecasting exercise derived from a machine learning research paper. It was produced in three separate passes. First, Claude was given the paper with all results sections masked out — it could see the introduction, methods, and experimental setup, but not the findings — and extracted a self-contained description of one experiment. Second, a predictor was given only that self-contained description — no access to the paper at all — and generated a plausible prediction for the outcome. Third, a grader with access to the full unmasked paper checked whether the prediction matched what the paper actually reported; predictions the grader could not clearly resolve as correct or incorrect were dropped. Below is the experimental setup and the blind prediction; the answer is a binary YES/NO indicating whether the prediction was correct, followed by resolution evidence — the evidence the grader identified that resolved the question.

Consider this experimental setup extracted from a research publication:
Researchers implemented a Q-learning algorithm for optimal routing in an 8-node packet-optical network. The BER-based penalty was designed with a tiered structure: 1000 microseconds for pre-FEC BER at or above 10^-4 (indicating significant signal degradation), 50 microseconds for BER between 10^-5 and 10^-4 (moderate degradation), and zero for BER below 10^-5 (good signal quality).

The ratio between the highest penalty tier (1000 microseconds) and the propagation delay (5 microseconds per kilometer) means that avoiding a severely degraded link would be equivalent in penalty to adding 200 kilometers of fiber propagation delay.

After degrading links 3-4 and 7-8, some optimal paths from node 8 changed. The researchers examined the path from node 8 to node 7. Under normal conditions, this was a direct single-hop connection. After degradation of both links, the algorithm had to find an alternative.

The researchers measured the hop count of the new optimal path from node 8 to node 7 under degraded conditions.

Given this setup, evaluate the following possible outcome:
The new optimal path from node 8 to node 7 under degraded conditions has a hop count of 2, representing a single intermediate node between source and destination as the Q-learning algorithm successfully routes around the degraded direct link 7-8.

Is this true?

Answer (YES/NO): NO